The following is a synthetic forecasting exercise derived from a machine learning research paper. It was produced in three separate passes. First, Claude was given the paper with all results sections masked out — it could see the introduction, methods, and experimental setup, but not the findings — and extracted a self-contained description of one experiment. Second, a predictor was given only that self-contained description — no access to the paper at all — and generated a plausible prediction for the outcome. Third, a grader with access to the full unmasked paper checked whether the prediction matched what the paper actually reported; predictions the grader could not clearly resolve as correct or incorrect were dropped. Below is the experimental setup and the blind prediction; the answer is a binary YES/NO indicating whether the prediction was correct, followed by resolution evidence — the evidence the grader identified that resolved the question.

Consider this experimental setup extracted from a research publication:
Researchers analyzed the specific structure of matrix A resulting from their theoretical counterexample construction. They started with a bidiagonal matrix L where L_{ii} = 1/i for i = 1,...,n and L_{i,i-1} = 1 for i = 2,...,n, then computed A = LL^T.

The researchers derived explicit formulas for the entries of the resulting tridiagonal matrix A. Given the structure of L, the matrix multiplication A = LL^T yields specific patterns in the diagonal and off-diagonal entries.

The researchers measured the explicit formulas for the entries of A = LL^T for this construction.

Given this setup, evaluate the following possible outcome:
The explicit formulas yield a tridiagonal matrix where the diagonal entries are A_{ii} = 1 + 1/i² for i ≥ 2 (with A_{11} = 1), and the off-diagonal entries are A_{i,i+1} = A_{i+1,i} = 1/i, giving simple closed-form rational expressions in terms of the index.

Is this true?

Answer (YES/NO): YES